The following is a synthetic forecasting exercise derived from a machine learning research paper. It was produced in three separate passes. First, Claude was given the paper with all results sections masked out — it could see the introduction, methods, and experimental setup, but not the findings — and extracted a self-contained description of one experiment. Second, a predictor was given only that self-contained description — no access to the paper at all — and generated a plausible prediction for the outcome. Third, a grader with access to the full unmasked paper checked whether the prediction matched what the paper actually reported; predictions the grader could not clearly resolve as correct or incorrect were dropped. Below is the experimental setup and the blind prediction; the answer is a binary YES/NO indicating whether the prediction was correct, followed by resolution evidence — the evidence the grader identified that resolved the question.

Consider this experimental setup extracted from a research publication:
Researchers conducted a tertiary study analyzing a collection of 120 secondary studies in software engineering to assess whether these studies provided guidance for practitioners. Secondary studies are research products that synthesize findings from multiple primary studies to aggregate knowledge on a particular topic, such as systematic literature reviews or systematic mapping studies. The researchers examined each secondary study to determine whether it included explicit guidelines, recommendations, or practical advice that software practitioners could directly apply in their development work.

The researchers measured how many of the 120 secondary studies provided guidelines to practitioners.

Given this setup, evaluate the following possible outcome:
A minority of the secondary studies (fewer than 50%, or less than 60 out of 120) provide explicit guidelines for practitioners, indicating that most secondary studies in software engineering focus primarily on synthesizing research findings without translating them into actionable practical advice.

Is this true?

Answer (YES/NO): YES